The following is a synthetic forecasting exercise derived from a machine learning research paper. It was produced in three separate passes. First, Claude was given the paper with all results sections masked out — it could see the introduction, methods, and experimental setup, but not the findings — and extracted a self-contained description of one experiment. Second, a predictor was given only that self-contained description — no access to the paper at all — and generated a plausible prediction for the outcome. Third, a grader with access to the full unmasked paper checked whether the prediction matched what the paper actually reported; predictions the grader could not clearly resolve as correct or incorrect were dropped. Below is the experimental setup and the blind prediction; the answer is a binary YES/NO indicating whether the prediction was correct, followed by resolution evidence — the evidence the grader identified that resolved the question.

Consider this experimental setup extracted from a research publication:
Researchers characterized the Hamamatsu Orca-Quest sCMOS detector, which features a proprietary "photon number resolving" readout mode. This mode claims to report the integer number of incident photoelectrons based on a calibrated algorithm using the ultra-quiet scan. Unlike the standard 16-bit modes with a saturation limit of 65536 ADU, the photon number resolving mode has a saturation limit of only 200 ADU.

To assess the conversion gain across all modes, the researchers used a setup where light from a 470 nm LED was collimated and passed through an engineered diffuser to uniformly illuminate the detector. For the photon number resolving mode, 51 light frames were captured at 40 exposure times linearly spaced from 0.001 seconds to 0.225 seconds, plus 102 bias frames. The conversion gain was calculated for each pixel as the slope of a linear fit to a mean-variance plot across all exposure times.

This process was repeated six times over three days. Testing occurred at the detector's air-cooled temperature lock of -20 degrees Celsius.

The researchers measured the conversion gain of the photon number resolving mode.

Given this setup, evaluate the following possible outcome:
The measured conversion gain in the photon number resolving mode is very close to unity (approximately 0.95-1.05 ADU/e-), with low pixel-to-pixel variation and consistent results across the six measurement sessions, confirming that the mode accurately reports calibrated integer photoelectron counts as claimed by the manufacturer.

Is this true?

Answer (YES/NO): NO